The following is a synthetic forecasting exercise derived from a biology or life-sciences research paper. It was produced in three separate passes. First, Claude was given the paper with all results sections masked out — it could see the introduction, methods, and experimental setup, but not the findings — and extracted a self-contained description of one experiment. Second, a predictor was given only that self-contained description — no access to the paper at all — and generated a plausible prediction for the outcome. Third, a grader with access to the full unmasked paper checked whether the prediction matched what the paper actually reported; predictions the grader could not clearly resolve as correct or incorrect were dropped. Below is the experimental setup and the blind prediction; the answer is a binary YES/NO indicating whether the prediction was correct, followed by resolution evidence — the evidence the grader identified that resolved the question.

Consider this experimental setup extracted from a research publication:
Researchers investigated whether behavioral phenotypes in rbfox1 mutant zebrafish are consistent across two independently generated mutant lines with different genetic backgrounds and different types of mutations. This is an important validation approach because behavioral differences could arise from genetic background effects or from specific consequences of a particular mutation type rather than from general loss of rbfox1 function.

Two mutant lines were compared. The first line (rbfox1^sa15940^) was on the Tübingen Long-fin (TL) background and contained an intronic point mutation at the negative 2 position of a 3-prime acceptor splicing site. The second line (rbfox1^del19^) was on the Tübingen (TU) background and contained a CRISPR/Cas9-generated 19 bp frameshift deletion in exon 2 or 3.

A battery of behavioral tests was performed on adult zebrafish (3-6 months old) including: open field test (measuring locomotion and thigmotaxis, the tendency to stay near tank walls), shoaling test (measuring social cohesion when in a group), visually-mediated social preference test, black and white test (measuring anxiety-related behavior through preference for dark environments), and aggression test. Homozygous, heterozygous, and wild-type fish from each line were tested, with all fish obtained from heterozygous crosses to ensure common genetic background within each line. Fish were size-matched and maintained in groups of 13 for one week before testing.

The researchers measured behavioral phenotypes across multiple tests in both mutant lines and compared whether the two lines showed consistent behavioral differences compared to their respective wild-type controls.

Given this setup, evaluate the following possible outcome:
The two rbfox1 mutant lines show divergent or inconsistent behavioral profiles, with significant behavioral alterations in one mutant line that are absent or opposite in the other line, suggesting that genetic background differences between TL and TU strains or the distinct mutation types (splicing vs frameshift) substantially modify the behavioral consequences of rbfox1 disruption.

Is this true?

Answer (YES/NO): NO